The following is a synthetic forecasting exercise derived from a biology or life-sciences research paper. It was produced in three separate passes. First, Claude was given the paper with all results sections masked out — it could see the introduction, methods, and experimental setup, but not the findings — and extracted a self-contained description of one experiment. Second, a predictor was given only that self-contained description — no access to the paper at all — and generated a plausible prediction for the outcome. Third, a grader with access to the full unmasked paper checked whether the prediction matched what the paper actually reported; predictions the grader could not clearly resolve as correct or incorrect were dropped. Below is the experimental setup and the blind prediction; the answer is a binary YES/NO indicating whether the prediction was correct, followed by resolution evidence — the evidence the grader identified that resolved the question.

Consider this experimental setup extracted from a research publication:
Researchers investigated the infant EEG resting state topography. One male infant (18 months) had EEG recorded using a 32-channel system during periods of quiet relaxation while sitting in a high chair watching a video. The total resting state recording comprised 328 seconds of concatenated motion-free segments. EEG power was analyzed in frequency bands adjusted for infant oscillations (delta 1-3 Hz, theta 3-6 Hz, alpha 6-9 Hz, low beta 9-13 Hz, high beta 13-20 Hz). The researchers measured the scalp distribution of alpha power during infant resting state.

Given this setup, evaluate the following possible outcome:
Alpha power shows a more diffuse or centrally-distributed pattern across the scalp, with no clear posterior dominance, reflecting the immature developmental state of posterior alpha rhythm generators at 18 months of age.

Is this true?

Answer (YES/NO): YES